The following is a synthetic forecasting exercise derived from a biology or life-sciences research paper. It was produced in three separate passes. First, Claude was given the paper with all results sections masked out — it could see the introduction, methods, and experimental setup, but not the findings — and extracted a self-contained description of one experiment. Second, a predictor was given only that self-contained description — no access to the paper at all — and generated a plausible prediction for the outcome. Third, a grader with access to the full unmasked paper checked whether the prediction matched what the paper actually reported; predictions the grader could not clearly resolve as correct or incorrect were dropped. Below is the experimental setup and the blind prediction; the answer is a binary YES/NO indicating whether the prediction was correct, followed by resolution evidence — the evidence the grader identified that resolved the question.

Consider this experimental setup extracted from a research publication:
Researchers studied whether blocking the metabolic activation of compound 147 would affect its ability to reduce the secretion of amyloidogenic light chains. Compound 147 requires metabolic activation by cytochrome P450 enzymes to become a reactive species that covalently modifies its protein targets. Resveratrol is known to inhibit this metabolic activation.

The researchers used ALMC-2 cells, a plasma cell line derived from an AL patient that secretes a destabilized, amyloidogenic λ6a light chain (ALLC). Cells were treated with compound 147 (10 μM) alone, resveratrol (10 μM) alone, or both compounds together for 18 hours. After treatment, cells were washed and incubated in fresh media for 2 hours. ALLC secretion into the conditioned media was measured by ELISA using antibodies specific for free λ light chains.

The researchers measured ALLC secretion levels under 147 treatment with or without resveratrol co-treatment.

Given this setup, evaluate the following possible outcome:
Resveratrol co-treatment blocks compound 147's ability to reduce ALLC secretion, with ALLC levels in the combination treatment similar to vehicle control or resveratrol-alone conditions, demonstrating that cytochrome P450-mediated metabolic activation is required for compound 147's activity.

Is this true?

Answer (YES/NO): YES